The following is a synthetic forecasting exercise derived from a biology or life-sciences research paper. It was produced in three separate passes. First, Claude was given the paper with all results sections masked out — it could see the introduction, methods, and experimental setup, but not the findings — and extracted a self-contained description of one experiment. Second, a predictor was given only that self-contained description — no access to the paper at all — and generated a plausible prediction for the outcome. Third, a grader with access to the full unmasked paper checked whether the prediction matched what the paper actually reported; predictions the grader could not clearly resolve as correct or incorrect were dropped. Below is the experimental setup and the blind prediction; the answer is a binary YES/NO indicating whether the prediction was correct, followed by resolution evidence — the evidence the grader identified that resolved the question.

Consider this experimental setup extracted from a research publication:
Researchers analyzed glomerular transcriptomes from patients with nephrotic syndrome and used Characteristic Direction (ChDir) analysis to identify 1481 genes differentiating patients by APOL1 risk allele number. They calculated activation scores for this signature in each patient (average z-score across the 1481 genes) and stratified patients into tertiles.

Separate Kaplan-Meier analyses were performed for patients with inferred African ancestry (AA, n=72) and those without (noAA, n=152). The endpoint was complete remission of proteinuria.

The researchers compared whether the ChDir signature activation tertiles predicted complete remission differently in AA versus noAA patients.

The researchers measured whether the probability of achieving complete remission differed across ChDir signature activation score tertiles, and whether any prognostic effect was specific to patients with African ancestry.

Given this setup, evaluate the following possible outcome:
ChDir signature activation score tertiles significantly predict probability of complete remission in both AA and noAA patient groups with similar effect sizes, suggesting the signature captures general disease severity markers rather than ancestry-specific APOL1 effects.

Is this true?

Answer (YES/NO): NO